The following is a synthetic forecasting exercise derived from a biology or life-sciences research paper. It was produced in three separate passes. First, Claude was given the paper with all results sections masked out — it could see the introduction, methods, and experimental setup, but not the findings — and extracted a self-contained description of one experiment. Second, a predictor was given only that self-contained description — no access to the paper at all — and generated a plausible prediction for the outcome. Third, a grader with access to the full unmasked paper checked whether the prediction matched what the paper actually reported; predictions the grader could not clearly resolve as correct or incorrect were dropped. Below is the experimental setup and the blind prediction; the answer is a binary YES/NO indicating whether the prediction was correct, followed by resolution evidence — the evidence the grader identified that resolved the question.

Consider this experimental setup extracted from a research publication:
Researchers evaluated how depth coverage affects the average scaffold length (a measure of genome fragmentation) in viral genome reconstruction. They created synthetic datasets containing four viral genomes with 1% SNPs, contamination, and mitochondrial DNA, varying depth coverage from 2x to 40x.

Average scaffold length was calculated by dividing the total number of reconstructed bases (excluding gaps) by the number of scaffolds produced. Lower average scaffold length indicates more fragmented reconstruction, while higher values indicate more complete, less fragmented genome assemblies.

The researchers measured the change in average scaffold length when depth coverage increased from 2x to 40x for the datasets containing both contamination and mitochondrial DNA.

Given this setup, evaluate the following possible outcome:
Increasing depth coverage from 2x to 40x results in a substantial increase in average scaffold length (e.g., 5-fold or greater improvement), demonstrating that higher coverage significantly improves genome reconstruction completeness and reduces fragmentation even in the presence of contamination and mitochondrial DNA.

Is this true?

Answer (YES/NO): NO